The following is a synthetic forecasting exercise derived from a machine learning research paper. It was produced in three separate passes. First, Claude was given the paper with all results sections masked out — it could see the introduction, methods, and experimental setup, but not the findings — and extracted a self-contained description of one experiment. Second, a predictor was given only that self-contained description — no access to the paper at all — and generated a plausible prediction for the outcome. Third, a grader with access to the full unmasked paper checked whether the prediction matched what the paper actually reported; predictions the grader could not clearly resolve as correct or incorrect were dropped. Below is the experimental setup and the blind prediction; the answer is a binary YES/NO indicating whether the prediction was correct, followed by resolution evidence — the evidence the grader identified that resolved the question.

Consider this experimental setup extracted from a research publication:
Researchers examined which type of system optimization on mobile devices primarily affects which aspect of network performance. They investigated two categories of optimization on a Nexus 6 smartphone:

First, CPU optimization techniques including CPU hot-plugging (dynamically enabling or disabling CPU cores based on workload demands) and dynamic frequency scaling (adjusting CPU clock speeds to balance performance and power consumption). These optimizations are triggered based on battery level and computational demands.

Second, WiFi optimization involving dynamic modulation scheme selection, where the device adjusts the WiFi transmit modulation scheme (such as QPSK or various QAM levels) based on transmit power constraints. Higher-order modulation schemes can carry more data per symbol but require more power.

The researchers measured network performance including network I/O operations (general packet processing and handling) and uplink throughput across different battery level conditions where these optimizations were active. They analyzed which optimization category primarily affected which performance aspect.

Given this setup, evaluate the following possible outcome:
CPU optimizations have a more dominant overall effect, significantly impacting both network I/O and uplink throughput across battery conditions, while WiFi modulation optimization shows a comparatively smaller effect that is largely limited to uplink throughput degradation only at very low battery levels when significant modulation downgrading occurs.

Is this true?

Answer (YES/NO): NO